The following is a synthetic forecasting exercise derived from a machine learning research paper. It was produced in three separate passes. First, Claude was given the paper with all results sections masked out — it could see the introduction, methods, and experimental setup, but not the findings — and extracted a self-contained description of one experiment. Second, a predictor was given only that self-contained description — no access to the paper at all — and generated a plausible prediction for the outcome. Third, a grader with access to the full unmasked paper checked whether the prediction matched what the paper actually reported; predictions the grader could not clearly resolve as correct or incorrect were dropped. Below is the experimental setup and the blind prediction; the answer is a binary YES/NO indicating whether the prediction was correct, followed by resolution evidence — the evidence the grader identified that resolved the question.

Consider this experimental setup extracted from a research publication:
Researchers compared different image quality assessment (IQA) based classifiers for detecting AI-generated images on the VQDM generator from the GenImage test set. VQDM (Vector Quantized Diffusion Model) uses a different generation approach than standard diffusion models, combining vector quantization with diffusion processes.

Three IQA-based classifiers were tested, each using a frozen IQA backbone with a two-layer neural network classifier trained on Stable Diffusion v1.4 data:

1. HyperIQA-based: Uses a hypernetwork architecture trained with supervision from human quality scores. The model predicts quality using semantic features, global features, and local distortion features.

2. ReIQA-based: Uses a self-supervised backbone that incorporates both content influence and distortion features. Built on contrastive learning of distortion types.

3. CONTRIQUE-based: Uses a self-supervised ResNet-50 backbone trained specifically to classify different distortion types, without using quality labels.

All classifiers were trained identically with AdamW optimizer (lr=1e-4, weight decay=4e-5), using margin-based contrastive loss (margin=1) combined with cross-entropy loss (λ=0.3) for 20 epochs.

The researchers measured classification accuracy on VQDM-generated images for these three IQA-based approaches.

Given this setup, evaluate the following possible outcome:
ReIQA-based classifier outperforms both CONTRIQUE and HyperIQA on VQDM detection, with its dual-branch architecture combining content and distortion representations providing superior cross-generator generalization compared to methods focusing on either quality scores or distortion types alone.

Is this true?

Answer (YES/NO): NO